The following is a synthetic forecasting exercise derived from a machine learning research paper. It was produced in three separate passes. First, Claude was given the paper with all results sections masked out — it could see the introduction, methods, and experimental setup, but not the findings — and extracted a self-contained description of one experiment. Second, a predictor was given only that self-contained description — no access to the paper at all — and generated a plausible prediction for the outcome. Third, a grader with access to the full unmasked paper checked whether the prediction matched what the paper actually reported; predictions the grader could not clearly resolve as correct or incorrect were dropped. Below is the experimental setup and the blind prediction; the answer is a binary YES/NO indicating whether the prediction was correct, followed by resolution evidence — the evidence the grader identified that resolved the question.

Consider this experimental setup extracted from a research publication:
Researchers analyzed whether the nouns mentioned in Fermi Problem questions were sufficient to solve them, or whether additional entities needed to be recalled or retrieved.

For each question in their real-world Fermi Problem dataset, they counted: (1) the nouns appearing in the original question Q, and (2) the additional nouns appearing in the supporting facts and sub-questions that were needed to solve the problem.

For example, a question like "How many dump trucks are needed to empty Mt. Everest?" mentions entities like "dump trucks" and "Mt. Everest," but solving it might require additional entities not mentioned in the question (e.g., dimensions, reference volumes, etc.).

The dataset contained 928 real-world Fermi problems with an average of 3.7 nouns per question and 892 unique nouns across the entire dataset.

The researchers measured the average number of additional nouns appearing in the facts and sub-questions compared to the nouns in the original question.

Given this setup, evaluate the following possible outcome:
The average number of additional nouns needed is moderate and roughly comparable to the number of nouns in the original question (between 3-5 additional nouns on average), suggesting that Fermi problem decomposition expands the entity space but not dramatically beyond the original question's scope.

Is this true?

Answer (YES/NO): YES